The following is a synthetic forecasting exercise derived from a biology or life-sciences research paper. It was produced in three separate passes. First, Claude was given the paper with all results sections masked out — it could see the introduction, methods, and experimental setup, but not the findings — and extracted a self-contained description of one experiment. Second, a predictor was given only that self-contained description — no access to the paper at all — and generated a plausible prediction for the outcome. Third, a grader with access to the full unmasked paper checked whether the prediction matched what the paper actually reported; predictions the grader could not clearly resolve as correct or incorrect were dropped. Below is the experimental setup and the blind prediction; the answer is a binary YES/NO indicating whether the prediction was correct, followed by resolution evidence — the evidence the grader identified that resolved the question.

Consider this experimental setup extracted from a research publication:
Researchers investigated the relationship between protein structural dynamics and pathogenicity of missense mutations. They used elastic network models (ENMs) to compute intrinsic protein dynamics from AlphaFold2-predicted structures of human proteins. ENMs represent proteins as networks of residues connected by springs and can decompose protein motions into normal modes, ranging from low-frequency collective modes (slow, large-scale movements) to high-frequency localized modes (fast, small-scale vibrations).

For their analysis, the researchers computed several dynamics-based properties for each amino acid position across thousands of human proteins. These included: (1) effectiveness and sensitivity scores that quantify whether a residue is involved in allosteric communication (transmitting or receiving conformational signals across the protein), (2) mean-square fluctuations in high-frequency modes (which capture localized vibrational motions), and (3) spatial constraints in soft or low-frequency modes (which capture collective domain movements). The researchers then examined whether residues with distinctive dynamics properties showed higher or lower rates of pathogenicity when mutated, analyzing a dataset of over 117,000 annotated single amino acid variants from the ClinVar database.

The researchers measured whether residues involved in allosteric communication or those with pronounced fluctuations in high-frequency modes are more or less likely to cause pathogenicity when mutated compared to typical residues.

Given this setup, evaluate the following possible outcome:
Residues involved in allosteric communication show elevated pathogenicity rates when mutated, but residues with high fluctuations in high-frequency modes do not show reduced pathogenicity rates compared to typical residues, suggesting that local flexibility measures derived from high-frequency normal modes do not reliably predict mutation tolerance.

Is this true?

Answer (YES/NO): NO